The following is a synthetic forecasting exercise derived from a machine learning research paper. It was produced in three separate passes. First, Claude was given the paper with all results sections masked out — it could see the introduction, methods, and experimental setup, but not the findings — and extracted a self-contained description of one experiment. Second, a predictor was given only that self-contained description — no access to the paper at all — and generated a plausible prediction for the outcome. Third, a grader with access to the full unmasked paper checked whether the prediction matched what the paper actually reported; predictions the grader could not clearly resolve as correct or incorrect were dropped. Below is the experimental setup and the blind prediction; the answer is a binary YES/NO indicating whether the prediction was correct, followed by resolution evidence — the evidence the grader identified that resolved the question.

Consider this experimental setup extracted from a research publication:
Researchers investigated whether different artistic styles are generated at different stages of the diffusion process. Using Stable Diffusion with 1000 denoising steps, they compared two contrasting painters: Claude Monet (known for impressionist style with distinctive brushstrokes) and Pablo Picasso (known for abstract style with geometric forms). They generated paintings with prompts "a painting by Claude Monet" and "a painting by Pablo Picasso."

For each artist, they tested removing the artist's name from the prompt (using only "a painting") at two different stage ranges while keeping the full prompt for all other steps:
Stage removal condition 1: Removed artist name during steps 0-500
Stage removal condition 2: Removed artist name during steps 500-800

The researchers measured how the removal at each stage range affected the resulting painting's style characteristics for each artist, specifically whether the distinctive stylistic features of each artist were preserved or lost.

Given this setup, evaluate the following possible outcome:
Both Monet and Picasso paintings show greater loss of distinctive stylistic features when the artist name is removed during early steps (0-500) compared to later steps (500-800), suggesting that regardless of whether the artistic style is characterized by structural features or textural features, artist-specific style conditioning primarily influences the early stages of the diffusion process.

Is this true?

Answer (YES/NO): NO